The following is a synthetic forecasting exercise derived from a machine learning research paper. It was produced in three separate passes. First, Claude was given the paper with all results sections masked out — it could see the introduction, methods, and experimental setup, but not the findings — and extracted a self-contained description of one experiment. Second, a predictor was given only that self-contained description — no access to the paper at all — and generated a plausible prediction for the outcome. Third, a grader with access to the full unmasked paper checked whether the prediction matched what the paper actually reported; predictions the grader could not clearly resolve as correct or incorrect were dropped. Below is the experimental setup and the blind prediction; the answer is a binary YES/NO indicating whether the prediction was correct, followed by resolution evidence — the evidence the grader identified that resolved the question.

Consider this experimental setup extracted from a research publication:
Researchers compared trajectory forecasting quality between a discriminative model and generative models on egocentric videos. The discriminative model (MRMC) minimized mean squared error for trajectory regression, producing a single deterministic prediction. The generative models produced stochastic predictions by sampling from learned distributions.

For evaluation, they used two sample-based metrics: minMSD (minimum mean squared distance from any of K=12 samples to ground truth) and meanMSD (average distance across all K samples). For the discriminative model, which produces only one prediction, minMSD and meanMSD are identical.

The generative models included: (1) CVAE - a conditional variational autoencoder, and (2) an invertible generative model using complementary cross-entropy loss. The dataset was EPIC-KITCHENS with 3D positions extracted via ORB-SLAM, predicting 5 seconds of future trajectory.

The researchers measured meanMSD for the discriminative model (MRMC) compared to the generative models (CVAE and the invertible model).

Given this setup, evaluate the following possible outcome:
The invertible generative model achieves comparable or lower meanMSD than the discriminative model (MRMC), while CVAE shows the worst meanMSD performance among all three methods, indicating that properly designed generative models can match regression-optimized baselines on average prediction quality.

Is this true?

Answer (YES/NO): NO